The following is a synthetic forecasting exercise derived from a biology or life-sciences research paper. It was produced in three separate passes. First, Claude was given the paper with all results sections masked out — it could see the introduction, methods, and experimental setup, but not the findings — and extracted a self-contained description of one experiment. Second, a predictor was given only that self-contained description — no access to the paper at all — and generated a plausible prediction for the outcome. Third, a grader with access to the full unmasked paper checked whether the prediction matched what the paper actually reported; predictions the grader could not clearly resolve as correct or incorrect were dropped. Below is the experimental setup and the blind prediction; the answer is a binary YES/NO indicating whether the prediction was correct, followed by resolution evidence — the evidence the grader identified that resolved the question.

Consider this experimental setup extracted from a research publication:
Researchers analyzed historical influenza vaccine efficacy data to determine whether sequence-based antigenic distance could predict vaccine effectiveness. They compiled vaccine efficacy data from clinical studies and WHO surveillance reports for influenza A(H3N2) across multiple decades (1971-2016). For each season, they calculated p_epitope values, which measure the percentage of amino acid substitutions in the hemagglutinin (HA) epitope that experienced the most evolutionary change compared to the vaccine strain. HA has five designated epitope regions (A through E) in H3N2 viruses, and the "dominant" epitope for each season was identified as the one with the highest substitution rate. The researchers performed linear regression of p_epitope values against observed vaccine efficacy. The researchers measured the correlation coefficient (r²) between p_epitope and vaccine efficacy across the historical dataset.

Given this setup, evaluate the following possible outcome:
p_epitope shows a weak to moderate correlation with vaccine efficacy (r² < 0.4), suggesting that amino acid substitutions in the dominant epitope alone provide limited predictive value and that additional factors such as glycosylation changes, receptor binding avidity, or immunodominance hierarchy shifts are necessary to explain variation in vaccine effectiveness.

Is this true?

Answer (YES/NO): NO